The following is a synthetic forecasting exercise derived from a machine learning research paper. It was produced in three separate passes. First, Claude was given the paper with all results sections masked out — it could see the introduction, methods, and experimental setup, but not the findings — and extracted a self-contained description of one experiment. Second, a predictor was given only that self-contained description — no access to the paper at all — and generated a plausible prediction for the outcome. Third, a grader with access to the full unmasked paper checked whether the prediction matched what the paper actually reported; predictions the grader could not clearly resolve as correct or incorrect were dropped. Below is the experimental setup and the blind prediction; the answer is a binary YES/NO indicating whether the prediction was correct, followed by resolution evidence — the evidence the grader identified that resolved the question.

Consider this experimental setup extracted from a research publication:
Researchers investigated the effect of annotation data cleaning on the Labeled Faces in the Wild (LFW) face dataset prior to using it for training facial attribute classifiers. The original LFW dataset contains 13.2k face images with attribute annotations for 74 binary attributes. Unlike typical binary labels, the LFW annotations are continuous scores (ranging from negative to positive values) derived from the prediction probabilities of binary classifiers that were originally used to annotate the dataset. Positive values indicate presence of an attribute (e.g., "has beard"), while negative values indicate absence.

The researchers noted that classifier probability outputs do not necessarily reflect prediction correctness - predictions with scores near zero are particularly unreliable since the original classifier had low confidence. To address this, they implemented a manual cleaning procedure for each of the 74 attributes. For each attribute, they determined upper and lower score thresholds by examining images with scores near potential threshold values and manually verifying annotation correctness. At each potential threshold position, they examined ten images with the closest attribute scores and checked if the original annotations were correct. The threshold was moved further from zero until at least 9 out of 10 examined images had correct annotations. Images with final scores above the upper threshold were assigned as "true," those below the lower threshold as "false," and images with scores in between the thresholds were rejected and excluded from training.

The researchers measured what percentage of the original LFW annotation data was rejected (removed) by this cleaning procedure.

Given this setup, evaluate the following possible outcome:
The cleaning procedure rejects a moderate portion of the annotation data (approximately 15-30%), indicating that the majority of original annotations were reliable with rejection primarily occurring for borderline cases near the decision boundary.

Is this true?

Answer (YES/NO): NO